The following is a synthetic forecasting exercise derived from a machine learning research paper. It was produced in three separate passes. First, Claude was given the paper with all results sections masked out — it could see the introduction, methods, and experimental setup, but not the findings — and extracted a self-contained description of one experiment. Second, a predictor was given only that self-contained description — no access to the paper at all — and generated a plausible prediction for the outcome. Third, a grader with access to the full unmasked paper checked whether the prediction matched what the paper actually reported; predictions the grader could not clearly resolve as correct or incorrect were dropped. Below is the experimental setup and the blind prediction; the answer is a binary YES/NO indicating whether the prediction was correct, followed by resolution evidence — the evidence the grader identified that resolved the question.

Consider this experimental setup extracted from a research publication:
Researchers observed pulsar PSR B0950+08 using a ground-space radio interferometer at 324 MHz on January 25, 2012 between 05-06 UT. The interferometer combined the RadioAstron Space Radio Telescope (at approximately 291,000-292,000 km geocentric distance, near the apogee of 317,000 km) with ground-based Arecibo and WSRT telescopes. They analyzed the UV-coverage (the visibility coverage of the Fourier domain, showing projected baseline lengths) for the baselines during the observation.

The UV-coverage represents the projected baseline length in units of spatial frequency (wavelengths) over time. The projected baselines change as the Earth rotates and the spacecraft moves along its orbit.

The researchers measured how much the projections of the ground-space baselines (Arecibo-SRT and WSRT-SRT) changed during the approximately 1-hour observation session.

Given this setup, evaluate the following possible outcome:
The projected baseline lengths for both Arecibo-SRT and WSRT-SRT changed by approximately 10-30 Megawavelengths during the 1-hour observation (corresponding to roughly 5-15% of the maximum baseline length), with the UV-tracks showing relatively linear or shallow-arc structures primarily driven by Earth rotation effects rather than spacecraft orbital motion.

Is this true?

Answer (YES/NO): NO